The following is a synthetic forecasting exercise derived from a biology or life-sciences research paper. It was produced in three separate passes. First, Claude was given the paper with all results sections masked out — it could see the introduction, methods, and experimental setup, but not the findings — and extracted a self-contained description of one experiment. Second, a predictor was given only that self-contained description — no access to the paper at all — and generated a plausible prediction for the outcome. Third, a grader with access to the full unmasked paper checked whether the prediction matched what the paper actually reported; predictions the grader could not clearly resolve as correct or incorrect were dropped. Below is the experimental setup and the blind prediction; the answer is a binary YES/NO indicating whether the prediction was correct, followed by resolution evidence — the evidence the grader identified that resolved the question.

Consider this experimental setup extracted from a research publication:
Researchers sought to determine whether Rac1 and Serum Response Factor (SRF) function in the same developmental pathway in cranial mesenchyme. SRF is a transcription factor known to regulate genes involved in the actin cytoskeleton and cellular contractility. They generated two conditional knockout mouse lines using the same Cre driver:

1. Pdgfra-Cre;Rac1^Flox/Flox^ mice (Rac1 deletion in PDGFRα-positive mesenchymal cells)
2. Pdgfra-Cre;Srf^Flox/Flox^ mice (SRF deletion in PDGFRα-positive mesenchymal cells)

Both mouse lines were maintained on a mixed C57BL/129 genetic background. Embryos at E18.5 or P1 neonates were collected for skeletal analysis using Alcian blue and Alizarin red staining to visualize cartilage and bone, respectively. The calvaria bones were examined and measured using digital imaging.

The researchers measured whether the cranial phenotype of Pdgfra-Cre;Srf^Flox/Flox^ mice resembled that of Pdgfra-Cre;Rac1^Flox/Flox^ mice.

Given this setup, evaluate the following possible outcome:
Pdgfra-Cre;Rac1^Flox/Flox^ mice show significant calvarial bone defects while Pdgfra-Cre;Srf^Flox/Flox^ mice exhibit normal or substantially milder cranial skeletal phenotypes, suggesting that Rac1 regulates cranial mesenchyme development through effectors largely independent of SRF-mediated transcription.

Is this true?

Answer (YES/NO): NO